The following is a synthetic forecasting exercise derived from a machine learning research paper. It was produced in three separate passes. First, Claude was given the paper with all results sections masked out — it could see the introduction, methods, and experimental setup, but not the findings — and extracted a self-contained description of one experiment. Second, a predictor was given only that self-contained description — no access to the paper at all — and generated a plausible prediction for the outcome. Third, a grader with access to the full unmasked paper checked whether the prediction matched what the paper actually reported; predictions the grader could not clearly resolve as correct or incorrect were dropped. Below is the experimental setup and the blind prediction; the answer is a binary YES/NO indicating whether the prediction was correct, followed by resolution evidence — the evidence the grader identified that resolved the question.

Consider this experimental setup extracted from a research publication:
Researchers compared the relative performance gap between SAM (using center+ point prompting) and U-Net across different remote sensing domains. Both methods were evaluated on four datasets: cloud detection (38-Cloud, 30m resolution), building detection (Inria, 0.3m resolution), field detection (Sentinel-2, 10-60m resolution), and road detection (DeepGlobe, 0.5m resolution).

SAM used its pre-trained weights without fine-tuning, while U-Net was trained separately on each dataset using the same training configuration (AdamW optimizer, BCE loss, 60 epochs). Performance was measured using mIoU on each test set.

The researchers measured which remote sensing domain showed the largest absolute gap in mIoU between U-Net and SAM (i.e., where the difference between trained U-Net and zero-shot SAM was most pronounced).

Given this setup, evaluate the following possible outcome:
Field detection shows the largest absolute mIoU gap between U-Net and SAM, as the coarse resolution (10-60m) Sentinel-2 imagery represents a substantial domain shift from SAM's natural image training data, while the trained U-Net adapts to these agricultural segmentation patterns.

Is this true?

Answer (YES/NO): NO